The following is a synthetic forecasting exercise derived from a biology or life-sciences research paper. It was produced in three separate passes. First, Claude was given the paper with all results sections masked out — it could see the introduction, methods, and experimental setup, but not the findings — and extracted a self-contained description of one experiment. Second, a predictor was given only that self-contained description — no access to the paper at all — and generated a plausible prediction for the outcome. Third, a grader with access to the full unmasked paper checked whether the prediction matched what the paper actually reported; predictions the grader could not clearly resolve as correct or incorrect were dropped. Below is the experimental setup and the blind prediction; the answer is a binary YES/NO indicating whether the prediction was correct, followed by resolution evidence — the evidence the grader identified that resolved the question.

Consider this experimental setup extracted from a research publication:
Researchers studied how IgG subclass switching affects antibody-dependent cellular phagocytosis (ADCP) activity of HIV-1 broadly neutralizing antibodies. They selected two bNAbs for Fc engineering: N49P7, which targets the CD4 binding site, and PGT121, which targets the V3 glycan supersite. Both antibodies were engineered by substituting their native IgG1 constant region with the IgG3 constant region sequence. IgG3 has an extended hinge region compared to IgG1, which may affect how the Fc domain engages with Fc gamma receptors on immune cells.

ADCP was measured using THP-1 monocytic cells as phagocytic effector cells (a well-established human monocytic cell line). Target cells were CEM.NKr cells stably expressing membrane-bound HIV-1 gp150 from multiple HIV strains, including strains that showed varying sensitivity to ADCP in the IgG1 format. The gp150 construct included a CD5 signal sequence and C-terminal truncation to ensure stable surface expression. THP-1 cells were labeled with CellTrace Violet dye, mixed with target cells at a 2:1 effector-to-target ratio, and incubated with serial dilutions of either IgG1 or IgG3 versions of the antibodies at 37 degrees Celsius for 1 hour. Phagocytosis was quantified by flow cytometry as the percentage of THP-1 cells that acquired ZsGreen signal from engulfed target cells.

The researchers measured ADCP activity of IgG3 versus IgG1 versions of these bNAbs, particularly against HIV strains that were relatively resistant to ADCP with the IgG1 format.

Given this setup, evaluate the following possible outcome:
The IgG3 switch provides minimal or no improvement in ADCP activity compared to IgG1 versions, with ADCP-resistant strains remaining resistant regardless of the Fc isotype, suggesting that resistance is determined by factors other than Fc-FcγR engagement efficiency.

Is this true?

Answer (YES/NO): NO